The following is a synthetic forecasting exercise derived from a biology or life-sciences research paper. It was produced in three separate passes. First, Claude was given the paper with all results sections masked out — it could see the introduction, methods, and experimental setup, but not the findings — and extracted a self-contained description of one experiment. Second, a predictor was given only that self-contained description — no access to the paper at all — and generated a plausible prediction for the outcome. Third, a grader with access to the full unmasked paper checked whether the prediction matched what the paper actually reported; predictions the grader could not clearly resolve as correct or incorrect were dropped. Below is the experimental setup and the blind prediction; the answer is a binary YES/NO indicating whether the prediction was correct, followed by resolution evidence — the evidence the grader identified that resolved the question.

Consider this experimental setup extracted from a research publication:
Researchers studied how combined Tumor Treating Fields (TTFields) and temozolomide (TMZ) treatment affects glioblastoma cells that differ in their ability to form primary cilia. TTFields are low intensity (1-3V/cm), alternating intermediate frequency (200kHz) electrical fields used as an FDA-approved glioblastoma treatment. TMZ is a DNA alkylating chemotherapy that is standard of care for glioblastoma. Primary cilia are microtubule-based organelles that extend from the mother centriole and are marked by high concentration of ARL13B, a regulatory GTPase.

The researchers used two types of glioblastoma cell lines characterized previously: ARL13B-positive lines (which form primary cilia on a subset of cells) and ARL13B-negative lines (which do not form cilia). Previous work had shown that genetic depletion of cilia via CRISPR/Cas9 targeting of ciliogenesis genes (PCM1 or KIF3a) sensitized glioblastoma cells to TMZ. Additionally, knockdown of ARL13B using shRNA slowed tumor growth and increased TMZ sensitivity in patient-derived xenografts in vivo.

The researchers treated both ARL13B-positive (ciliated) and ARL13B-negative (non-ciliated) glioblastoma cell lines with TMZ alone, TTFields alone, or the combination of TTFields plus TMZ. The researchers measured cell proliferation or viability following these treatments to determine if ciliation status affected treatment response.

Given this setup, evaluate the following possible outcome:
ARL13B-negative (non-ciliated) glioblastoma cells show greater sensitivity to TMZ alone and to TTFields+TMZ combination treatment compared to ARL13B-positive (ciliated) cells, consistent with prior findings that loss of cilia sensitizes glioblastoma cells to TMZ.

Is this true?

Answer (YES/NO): NO